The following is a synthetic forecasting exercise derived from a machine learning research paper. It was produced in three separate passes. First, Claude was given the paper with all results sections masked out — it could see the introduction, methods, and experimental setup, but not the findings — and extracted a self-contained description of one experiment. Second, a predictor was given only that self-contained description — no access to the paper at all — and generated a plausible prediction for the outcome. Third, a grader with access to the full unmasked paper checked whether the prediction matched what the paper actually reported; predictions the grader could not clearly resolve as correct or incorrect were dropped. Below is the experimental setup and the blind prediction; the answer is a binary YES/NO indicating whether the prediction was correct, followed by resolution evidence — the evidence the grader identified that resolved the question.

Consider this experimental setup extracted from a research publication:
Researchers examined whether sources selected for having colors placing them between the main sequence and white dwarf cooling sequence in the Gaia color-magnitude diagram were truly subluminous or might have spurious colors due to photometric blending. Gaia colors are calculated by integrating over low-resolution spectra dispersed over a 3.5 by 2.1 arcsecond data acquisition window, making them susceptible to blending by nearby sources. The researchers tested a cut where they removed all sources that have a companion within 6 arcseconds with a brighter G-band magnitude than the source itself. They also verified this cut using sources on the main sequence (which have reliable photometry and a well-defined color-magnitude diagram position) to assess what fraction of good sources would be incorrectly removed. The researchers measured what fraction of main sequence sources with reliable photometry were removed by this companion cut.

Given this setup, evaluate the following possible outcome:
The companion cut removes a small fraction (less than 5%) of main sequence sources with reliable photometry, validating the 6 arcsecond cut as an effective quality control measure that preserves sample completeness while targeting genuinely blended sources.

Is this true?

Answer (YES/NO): NO